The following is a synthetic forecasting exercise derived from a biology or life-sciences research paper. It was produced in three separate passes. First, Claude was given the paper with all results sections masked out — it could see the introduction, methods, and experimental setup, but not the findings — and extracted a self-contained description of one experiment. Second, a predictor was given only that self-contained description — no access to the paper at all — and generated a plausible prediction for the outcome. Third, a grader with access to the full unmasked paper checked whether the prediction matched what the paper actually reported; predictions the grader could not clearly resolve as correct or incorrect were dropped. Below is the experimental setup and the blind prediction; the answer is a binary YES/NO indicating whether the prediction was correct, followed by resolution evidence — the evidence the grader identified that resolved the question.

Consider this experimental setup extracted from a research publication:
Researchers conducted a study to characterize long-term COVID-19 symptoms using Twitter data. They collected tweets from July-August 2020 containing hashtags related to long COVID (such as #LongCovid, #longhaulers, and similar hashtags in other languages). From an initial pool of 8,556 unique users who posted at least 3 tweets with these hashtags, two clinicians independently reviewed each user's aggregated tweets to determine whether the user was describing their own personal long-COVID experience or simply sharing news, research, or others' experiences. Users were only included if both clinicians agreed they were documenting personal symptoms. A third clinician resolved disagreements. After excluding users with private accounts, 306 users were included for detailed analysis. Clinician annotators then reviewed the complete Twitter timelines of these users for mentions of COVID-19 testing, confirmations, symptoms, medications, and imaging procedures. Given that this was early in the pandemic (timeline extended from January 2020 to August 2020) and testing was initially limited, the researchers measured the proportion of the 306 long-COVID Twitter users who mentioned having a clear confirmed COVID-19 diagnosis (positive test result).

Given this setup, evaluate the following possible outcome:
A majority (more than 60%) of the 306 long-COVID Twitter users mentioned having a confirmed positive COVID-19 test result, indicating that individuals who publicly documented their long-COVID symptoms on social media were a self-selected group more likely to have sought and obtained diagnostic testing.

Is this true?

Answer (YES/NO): NO